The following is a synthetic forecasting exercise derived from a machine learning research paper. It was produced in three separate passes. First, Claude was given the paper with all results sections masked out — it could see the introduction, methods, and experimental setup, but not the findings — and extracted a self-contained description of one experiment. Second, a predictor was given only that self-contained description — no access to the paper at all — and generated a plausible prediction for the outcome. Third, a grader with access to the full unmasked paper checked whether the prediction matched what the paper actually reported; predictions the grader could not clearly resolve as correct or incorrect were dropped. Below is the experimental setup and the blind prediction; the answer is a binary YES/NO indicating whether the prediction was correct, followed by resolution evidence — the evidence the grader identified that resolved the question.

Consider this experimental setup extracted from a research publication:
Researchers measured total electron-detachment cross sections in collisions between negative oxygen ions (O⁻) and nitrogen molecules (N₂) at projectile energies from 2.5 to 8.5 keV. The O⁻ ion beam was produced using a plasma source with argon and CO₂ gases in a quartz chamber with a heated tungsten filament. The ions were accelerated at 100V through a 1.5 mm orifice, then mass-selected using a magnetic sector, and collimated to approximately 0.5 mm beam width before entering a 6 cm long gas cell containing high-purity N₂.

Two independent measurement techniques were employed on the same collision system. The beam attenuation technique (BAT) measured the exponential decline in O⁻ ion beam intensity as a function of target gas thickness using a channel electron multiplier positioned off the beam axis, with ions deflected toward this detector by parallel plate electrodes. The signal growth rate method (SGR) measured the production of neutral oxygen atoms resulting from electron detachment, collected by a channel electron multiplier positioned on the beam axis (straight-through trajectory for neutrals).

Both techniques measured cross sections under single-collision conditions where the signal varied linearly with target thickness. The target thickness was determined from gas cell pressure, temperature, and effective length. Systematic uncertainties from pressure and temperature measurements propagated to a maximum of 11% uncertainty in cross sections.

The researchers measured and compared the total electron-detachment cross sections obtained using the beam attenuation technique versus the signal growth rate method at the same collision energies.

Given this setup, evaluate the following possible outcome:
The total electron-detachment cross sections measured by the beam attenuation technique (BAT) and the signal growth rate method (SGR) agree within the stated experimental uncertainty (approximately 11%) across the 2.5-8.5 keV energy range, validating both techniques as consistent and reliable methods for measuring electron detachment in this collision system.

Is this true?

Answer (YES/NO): NO